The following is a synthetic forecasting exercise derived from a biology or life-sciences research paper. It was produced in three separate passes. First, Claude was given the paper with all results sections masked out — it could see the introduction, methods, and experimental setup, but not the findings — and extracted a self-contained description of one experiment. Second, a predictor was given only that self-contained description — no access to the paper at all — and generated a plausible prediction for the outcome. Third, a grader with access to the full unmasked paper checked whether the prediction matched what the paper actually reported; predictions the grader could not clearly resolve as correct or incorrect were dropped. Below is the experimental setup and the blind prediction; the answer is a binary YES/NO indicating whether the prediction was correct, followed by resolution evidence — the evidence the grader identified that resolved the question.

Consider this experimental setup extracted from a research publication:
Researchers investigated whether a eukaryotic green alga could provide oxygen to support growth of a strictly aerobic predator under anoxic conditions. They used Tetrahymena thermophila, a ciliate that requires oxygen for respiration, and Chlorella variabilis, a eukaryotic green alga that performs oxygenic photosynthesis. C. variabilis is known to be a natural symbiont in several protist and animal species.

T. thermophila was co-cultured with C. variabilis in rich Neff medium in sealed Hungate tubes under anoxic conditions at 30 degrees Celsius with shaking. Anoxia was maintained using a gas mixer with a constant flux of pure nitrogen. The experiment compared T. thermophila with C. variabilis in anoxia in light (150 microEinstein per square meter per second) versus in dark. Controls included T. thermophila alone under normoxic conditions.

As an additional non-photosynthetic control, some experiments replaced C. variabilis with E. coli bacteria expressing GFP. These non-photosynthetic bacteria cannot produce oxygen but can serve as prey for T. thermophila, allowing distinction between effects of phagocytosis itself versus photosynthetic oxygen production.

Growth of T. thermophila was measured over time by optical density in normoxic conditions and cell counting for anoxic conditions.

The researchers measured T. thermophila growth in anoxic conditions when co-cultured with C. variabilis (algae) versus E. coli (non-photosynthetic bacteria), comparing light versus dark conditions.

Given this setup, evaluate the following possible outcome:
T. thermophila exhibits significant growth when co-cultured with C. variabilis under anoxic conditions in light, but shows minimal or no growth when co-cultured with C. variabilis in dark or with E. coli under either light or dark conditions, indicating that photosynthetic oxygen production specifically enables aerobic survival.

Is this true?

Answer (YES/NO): YES